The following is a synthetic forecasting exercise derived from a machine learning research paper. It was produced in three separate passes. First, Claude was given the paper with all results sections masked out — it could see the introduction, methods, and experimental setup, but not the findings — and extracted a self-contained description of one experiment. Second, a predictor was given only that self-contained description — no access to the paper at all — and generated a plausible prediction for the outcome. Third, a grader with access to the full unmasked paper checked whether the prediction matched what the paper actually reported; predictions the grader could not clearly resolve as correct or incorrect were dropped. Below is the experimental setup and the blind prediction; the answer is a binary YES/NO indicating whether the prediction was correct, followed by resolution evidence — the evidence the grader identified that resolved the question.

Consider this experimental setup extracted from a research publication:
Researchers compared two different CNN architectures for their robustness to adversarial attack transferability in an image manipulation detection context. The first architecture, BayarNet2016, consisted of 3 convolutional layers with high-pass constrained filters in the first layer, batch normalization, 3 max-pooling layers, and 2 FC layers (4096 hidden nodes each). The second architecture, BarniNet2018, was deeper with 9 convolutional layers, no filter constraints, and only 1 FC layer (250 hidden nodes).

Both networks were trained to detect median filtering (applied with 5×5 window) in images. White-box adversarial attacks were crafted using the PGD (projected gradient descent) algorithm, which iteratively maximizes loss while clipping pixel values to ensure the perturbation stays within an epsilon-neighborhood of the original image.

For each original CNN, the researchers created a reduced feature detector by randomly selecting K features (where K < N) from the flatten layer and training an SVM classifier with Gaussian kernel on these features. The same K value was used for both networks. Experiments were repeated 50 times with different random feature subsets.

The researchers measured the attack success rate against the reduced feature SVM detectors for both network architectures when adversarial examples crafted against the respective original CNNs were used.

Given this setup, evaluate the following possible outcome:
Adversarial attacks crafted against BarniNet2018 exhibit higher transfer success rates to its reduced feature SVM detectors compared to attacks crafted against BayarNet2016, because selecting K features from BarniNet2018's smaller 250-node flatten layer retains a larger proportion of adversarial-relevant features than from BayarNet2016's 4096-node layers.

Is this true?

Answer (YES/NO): NO